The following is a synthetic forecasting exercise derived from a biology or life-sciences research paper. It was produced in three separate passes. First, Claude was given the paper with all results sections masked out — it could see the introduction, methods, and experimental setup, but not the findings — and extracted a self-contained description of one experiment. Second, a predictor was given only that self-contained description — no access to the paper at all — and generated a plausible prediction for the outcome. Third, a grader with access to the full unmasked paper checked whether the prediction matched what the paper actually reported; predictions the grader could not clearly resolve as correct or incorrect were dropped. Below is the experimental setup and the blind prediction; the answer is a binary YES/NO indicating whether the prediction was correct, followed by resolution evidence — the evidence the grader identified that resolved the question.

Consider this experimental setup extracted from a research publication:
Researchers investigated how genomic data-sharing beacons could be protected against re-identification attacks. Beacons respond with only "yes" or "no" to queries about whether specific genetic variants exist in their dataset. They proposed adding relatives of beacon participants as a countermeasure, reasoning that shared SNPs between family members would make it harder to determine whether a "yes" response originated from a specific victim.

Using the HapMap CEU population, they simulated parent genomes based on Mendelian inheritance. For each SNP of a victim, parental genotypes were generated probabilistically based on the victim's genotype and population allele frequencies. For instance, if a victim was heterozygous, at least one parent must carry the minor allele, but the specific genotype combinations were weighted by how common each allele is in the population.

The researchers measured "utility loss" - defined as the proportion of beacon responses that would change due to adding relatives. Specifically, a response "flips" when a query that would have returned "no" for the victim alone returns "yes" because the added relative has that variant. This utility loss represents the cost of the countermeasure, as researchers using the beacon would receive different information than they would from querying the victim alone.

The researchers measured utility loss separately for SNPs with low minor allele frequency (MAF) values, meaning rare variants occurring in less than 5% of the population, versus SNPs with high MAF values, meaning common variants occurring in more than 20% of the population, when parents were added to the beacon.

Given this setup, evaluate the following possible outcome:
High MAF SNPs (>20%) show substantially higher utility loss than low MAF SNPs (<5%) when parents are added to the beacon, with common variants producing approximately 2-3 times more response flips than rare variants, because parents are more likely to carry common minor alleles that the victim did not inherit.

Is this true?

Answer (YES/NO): NO